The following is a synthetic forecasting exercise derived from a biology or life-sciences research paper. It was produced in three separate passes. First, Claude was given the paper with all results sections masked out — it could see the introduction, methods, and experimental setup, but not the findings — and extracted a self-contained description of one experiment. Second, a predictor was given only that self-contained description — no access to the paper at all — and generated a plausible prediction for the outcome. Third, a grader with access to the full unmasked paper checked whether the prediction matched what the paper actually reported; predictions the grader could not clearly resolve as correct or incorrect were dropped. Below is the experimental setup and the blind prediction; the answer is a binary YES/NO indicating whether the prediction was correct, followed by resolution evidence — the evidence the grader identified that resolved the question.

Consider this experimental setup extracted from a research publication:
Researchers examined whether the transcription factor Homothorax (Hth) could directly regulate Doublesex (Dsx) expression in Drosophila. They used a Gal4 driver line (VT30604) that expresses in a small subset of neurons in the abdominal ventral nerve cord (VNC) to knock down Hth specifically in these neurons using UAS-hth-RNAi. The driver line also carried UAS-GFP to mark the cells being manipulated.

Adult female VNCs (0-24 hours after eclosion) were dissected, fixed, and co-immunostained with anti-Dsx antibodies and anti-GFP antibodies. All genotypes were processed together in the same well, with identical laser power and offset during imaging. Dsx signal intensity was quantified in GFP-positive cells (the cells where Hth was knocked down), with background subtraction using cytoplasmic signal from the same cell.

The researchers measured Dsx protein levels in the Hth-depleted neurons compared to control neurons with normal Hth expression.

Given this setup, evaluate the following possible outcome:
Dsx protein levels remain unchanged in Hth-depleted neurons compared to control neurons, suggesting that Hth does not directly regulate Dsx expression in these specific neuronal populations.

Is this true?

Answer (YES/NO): NO